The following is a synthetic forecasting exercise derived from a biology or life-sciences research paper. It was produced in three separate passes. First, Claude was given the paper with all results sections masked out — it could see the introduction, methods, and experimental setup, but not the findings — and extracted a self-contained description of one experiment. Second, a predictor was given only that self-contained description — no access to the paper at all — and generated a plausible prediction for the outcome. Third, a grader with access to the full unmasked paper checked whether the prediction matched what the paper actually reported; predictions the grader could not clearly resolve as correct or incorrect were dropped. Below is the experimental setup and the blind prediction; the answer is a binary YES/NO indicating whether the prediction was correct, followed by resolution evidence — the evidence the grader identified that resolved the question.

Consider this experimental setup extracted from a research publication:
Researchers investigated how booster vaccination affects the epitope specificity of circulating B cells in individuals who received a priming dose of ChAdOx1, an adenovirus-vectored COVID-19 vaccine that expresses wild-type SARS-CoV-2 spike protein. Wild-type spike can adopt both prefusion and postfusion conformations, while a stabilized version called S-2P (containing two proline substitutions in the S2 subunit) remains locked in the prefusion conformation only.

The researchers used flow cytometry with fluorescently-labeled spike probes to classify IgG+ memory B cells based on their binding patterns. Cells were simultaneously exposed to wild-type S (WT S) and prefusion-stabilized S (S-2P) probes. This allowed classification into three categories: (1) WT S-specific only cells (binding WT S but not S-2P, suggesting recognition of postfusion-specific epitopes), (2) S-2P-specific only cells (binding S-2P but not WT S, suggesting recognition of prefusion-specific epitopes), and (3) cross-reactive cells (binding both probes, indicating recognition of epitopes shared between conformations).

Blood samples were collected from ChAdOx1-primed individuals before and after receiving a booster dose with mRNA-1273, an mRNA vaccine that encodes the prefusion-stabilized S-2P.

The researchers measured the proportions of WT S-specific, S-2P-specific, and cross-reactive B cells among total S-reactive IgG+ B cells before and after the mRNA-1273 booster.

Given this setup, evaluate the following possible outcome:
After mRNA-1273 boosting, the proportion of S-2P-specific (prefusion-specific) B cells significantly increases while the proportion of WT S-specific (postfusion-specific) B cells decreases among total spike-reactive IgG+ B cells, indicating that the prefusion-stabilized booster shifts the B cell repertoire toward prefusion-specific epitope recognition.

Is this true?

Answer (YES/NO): NO